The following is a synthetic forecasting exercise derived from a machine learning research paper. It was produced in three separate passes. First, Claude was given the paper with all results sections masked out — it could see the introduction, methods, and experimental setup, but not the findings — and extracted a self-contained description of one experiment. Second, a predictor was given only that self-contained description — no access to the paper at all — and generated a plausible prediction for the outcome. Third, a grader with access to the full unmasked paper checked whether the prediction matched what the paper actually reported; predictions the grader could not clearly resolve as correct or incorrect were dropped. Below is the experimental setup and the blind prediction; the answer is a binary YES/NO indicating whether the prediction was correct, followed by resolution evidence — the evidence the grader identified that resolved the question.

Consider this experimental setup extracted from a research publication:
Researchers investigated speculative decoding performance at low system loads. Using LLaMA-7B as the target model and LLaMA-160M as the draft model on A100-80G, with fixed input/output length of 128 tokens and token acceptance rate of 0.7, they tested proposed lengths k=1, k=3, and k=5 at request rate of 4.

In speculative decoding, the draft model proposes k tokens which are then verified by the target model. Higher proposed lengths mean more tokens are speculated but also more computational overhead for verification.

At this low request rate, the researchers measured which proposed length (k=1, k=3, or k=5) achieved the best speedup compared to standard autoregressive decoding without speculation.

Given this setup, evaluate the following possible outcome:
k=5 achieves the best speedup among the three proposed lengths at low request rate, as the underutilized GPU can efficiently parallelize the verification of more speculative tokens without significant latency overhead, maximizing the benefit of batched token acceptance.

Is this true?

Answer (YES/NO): NO